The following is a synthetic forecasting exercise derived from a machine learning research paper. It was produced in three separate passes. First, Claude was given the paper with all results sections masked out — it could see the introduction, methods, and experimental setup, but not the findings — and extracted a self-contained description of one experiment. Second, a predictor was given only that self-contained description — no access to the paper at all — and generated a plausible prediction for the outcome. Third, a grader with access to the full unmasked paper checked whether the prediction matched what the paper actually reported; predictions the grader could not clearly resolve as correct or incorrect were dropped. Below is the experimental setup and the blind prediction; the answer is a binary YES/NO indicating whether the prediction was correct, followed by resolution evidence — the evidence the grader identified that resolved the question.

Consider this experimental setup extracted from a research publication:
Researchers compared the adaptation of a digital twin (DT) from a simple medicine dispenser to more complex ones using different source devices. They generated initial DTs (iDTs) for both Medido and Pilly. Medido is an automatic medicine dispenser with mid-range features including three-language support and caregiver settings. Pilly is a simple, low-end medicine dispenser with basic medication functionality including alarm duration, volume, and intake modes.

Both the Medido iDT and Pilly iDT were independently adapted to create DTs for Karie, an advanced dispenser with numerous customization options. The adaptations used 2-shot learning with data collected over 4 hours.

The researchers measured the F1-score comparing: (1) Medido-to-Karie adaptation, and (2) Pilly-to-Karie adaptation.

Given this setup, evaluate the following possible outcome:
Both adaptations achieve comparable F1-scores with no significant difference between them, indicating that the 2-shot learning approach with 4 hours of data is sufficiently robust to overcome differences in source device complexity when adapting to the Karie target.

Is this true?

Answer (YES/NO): YES